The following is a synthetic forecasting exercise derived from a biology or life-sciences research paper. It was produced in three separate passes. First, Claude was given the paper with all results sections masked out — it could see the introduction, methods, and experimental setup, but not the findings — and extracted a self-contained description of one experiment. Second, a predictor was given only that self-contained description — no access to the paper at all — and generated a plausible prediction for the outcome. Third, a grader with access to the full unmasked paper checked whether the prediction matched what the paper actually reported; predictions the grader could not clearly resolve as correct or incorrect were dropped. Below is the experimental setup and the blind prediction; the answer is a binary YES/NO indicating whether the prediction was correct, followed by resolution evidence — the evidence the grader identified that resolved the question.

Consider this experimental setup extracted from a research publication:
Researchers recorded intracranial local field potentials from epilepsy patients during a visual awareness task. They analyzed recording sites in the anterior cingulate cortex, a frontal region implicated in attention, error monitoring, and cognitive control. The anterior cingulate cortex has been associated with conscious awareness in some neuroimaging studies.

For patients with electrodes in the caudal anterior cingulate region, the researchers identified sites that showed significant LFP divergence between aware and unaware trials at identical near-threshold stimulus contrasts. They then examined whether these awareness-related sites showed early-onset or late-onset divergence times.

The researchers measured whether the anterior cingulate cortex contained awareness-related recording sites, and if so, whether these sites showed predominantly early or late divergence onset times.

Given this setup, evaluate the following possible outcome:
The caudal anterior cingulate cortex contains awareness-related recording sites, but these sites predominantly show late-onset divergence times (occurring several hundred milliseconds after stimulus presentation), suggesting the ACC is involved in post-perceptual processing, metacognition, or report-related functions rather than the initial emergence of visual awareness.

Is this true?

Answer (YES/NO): YES